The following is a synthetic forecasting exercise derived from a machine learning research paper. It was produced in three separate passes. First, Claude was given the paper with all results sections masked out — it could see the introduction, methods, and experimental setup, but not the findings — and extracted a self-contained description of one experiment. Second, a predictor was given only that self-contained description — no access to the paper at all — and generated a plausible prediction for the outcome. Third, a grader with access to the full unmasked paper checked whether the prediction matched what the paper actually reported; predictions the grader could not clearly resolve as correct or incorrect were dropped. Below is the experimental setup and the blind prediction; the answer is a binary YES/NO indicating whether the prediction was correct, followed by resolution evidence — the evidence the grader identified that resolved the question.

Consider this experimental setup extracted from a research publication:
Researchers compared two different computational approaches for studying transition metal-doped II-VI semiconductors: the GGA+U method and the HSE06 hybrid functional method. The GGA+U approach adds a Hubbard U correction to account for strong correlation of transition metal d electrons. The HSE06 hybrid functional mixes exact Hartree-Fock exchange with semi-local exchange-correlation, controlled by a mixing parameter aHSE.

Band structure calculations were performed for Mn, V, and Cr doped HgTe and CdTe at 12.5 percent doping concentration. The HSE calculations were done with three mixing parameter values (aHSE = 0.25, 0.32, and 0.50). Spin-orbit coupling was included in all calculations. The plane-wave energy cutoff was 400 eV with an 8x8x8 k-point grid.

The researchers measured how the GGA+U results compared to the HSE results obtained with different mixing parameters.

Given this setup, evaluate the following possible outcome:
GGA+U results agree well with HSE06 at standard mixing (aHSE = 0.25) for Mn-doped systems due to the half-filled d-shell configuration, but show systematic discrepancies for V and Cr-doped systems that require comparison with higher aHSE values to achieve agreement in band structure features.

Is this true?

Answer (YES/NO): NO